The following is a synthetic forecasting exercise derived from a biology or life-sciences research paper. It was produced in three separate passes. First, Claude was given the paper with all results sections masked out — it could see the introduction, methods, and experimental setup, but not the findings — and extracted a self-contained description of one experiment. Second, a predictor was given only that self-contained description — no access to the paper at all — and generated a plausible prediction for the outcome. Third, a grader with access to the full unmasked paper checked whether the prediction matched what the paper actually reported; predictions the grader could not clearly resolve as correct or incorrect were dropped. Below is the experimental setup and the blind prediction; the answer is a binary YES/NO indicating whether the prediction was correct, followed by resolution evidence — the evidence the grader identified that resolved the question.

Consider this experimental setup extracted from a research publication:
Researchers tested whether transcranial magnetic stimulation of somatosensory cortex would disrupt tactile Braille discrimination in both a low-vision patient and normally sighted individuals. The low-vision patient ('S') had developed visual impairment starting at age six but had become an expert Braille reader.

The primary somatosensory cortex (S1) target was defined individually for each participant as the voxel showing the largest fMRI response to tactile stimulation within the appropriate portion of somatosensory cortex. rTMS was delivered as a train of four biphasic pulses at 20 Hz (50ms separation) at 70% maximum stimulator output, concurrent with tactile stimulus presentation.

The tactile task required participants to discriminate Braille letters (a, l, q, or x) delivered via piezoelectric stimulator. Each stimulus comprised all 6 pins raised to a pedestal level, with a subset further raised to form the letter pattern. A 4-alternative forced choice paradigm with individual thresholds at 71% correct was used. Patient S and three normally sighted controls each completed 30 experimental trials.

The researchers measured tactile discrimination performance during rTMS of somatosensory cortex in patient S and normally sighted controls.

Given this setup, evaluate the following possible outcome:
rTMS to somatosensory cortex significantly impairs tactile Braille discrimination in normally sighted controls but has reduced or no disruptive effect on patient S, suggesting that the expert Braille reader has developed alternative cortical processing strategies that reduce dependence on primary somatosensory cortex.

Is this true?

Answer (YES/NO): NO